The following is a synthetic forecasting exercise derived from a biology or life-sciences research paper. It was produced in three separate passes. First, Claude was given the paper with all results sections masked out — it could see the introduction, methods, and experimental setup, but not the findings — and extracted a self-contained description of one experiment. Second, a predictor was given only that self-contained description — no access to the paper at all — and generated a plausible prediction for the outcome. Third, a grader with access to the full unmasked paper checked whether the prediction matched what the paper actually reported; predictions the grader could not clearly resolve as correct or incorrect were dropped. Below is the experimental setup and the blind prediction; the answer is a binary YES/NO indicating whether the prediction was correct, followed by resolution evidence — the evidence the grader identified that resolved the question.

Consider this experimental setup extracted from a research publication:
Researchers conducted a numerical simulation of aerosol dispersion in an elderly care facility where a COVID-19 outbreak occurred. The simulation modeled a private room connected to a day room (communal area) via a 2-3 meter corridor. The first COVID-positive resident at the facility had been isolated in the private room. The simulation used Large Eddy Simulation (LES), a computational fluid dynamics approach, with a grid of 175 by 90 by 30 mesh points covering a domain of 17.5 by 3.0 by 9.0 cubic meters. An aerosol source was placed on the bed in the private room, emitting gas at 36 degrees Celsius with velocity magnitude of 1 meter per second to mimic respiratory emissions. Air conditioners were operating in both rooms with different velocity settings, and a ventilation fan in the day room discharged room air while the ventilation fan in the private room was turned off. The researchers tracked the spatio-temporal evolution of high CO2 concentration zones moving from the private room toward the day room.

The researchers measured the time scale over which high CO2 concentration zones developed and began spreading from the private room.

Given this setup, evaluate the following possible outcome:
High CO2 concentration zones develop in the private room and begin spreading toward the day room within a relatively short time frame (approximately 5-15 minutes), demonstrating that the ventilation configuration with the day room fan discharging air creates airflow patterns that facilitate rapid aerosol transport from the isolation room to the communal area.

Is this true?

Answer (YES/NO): NO